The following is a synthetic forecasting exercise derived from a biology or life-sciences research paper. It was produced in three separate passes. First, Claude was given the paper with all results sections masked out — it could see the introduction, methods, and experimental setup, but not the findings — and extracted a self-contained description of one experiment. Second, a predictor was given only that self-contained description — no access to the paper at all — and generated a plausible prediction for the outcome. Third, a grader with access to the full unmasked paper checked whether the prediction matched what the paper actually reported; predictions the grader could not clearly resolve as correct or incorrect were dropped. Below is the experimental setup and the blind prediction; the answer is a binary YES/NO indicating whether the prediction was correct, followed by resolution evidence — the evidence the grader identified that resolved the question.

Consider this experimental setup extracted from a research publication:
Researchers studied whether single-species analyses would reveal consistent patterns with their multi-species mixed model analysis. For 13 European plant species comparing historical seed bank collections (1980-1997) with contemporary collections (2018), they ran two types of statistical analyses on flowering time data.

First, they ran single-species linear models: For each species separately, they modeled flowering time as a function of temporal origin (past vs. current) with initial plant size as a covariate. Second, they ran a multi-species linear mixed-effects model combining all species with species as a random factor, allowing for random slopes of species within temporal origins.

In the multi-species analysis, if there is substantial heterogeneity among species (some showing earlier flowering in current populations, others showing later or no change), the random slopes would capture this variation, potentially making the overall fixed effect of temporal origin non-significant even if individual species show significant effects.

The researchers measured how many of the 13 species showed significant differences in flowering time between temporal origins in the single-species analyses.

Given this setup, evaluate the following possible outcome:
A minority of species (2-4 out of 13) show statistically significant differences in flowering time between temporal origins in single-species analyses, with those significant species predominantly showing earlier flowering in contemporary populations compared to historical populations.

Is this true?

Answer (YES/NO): NO